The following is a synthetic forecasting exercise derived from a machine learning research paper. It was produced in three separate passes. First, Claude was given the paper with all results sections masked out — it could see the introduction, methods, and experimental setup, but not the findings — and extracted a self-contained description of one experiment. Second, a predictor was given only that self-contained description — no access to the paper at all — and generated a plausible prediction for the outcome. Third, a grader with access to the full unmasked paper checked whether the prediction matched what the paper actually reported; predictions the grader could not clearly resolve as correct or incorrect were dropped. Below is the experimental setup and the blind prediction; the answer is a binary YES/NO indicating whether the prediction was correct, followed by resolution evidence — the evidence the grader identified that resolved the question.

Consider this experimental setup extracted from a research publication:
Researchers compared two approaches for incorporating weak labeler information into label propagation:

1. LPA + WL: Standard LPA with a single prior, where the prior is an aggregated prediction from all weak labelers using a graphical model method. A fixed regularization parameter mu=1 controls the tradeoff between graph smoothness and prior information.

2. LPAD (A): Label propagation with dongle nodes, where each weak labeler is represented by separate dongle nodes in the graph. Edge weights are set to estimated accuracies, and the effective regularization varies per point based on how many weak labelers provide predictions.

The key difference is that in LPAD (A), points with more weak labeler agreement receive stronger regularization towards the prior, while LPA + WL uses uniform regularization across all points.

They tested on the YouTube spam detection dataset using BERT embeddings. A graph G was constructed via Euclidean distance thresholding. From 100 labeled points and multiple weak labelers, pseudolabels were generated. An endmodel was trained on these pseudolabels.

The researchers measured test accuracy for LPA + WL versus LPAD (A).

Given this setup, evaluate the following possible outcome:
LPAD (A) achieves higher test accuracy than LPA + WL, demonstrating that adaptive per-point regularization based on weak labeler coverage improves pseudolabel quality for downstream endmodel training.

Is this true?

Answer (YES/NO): YES